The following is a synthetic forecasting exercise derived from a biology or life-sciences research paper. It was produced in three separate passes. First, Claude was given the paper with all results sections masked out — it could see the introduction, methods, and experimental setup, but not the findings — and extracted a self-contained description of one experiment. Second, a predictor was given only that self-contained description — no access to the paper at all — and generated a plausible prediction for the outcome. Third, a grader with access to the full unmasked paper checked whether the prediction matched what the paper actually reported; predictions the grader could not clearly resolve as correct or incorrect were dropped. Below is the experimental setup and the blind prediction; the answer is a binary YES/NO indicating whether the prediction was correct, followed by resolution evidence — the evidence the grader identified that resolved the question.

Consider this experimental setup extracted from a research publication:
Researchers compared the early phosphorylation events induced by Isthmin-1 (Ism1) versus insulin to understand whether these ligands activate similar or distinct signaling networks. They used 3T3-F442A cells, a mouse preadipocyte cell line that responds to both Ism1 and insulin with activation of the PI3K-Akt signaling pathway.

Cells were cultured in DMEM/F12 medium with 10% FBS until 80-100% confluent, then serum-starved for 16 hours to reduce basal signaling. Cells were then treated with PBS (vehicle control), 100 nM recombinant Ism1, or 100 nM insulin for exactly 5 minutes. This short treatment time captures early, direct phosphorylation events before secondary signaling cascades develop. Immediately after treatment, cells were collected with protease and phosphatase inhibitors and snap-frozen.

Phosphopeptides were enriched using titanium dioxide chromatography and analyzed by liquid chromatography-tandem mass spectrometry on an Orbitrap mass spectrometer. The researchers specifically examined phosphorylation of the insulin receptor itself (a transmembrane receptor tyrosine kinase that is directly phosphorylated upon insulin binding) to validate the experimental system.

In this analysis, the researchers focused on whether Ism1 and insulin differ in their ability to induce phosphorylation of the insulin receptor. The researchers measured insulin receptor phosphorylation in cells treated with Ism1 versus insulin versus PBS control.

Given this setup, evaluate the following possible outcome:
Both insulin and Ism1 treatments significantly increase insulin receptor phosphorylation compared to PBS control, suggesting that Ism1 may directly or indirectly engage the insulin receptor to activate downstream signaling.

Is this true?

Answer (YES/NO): NO